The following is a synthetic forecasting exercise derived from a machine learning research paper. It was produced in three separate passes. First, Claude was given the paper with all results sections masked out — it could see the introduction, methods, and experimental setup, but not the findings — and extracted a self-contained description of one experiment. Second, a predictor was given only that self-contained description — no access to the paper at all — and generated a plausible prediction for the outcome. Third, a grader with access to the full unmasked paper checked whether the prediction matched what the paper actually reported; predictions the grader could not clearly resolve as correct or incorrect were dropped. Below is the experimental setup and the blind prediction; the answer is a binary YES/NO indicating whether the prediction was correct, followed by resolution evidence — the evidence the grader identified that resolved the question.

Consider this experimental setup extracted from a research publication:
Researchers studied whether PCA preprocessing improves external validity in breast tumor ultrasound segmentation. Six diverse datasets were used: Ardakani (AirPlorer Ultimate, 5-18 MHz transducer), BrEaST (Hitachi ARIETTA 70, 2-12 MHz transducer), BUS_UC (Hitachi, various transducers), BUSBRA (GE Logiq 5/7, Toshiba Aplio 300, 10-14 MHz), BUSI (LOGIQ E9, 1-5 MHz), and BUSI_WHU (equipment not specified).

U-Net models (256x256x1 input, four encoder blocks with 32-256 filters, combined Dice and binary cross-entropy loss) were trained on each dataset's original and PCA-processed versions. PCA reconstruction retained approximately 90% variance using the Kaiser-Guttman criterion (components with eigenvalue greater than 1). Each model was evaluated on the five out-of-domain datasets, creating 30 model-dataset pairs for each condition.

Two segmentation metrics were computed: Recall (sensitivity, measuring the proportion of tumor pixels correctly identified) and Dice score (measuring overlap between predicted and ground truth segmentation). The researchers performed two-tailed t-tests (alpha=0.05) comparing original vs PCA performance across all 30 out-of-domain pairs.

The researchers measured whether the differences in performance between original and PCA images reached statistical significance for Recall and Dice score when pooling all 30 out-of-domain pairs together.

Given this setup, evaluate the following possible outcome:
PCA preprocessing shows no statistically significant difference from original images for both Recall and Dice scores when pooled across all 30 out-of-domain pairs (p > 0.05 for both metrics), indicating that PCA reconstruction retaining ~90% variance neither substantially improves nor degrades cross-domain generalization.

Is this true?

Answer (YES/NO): YES